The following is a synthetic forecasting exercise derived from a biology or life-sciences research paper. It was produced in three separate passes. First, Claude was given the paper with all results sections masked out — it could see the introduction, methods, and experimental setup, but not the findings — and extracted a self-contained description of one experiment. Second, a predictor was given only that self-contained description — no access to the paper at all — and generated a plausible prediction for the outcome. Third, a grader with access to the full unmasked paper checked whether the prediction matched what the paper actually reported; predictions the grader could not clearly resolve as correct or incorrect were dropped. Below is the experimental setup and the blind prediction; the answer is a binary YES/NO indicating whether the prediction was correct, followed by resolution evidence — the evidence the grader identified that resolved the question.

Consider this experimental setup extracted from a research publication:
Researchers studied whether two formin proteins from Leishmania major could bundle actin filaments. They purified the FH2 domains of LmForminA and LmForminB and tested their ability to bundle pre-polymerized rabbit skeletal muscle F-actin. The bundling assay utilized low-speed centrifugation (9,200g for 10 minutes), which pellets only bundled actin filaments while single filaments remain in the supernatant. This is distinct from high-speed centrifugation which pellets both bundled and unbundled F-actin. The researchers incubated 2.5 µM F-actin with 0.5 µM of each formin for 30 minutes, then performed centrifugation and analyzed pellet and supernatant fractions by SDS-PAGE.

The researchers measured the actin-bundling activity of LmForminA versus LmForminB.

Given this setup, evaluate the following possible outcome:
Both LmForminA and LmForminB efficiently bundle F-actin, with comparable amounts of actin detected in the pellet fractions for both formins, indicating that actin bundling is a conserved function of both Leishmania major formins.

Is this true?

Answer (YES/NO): NO